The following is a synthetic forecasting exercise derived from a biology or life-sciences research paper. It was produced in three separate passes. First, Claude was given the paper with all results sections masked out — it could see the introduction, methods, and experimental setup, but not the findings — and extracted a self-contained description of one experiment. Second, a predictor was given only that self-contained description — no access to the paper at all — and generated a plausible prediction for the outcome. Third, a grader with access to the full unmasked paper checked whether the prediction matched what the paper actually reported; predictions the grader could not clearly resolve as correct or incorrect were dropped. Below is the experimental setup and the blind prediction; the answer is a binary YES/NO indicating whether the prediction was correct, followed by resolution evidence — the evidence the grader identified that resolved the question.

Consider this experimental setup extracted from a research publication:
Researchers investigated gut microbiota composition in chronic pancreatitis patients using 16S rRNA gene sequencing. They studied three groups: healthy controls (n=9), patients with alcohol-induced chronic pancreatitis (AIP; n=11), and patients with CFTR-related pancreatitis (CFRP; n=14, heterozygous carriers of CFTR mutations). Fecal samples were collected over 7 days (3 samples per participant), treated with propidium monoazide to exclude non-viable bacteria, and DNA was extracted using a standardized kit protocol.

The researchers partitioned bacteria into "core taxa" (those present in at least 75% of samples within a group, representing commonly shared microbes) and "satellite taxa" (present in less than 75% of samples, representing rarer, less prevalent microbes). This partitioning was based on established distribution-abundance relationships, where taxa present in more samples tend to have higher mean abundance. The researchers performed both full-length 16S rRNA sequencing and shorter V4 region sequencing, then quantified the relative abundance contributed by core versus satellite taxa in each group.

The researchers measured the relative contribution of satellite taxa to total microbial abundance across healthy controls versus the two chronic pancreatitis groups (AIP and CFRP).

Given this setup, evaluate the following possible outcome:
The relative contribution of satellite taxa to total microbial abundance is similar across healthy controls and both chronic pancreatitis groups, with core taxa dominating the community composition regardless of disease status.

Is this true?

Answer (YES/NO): NO